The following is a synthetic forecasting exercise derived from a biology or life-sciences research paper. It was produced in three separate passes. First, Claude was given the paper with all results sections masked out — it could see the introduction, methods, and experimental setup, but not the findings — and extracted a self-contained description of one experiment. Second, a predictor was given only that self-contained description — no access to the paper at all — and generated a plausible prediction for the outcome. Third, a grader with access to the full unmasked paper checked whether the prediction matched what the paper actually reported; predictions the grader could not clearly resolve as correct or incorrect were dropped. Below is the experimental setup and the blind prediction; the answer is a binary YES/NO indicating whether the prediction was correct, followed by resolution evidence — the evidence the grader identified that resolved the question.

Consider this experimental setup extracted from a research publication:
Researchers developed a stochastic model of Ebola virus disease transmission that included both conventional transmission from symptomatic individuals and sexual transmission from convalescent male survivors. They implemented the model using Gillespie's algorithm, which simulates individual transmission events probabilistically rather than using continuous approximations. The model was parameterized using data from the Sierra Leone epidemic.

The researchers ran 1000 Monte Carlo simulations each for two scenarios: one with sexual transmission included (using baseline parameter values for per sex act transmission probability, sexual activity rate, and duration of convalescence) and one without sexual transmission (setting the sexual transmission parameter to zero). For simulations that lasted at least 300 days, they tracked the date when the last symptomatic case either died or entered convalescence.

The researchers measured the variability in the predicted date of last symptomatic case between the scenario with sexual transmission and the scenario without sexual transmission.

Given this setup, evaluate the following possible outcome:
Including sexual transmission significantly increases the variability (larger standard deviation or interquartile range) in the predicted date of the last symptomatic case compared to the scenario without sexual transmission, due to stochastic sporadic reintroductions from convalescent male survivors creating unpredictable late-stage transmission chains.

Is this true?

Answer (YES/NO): YES